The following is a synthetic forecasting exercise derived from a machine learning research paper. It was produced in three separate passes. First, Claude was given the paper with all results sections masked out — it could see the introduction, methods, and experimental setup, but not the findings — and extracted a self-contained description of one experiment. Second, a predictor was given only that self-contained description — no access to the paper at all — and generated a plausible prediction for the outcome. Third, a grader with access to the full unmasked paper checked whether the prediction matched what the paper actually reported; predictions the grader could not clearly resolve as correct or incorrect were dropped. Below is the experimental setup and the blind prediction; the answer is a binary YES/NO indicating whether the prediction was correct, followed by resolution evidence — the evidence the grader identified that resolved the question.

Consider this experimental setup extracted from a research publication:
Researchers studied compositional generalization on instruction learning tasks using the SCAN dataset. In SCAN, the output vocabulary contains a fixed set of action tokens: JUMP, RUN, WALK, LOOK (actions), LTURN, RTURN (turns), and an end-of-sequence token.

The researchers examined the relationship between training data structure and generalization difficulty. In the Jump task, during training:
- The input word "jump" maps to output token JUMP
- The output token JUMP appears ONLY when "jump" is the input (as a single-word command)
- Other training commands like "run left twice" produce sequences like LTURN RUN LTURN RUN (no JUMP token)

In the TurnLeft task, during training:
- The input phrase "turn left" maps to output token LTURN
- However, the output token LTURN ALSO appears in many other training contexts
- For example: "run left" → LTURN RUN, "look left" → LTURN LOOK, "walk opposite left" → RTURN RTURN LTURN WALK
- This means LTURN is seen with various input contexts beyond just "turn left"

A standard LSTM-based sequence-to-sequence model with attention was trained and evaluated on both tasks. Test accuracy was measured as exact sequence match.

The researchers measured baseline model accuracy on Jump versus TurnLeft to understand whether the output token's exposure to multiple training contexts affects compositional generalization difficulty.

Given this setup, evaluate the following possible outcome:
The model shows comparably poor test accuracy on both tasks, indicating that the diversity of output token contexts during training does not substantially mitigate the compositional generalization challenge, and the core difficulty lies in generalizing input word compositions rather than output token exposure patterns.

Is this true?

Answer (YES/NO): NO